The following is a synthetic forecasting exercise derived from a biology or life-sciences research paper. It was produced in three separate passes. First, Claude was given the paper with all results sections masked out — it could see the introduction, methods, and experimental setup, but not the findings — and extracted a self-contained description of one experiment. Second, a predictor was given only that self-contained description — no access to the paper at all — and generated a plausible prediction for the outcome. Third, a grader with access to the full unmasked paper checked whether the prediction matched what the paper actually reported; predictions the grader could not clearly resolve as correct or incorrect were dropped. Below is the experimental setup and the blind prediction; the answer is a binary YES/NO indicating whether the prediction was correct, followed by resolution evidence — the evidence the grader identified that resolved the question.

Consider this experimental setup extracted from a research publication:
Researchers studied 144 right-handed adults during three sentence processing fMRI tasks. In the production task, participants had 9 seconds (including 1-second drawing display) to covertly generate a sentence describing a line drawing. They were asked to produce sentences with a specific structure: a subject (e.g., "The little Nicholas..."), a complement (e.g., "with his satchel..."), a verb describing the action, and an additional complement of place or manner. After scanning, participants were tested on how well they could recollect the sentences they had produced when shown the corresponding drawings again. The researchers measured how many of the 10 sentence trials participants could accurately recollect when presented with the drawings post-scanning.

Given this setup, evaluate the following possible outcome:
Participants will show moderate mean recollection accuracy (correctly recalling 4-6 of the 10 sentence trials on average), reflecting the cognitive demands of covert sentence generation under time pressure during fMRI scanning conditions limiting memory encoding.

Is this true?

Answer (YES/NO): NO